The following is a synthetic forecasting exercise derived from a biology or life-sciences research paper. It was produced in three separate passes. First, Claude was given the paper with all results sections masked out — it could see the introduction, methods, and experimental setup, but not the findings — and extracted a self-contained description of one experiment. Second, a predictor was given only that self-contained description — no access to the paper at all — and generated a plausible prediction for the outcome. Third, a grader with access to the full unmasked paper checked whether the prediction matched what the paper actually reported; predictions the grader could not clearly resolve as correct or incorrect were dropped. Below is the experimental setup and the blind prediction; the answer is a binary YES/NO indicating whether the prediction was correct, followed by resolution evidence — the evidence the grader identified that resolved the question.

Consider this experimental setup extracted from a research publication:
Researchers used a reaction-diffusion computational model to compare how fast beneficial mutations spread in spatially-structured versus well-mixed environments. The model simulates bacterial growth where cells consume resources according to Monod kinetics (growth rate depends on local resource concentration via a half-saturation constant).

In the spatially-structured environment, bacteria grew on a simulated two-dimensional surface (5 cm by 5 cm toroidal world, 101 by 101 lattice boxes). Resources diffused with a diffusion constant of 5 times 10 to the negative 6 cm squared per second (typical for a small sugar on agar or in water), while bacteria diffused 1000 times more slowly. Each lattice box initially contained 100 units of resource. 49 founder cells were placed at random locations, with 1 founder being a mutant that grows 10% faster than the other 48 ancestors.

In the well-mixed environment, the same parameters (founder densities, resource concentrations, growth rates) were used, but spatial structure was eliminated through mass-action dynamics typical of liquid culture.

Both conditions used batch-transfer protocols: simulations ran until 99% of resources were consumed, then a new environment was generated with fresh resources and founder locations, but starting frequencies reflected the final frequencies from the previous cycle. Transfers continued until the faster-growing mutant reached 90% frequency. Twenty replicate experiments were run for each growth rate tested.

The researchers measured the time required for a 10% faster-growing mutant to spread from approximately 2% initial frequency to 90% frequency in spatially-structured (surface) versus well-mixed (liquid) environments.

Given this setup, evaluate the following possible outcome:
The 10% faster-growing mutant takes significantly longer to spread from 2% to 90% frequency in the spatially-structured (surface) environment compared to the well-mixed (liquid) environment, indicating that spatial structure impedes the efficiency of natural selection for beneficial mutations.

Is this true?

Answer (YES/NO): YES